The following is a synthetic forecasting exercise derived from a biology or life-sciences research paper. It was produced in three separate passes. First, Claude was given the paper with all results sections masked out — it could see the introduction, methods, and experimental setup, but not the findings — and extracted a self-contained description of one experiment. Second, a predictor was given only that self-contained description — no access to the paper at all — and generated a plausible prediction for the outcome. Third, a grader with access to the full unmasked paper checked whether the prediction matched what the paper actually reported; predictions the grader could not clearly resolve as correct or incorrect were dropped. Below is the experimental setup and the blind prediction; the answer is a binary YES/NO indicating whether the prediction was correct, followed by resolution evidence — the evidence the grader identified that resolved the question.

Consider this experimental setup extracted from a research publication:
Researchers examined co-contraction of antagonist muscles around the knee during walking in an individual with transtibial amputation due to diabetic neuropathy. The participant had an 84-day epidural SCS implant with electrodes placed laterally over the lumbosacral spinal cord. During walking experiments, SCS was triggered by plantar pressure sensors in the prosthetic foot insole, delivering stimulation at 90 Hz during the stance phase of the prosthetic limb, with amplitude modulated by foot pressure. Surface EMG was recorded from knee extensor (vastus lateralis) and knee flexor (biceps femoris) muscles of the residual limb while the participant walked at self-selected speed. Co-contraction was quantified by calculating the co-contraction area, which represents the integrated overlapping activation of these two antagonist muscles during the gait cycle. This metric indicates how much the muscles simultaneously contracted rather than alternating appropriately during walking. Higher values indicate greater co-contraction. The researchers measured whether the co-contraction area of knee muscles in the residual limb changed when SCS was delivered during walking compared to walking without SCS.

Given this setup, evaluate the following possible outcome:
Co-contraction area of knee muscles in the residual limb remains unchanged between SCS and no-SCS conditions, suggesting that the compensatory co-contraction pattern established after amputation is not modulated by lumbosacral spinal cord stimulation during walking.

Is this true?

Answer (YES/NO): NO